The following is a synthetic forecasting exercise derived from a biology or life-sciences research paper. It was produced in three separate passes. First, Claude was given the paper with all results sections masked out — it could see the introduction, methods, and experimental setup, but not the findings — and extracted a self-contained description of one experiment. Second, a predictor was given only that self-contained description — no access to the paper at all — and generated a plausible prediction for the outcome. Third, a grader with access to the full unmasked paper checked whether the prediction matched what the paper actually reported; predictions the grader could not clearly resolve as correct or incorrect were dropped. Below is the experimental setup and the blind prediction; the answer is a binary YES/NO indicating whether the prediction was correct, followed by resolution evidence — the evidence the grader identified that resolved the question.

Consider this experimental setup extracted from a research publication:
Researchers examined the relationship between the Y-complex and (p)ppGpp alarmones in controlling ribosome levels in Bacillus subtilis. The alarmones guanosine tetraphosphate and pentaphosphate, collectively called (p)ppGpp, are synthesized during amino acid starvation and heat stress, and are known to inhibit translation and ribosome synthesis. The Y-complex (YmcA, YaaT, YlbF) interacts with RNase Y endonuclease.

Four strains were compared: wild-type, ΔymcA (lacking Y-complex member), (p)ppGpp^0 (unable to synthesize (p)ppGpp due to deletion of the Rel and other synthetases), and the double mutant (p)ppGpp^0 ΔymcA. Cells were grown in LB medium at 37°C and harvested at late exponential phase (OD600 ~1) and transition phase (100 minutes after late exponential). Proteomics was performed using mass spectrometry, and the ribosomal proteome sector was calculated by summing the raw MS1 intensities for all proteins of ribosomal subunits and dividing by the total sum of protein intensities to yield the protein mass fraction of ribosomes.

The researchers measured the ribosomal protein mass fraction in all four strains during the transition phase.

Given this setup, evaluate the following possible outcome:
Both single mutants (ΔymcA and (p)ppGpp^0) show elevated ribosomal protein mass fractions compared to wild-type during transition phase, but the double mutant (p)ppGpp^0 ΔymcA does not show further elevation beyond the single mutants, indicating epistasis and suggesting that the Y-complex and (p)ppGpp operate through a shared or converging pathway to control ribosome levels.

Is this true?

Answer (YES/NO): NO